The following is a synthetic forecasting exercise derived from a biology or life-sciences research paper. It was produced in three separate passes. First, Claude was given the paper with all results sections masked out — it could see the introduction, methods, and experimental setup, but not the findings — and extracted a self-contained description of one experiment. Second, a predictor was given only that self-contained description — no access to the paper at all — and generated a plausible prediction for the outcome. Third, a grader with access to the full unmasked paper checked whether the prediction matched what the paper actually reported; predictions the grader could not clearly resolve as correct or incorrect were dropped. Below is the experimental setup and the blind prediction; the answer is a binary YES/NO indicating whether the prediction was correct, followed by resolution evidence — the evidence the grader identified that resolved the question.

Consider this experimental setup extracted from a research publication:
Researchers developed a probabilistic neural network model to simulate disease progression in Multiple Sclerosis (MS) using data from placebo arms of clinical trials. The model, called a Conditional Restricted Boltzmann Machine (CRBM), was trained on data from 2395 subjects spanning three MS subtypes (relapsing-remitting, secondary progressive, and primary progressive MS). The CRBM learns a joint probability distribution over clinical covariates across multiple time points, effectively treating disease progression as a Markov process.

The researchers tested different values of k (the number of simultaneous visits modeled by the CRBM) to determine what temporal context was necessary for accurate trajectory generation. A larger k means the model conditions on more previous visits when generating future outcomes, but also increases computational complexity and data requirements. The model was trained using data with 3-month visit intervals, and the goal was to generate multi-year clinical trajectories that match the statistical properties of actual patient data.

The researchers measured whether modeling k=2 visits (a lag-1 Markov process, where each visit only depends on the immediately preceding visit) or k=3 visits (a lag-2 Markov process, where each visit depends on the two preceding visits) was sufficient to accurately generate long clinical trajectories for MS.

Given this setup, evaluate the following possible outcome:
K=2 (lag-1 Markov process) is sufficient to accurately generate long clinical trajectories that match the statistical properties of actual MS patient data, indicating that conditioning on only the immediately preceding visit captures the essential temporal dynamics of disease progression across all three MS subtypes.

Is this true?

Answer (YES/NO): NO